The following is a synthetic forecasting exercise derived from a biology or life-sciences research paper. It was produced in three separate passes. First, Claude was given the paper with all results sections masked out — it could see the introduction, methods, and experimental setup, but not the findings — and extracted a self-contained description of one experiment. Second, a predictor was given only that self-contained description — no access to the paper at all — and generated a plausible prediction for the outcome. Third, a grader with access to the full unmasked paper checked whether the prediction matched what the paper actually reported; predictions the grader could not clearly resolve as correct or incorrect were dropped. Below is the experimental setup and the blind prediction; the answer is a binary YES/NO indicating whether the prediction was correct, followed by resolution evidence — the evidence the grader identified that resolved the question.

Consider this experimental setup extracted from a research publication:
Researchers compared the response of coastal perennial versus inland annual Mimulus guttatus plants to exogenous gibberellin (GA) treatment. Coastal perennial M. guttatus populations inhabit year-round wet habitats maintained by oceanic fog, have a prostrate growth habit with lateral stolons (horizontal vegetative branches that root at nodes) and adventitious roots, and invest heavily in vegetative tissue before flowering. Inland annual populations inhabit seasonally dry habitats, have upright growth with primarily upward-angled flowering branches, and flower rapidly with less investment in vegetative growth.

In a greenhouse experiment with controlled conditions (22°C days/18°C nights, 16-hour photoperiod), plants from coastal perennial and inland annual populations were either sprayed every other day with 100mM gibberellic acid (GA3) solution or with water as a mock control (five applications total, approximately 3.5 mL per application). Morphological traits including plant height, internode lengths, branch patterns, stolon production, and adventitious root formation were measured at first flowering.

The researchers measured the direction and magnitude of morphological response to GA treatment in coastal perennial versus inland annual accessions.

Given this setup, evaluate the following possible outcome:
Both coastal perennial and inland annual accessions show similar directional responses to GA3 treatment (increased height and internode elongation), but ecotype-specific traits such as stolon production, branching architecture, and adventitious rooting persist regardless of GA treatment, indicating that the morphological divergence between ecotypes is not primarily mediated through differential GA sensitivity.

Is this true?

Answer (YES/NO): NO